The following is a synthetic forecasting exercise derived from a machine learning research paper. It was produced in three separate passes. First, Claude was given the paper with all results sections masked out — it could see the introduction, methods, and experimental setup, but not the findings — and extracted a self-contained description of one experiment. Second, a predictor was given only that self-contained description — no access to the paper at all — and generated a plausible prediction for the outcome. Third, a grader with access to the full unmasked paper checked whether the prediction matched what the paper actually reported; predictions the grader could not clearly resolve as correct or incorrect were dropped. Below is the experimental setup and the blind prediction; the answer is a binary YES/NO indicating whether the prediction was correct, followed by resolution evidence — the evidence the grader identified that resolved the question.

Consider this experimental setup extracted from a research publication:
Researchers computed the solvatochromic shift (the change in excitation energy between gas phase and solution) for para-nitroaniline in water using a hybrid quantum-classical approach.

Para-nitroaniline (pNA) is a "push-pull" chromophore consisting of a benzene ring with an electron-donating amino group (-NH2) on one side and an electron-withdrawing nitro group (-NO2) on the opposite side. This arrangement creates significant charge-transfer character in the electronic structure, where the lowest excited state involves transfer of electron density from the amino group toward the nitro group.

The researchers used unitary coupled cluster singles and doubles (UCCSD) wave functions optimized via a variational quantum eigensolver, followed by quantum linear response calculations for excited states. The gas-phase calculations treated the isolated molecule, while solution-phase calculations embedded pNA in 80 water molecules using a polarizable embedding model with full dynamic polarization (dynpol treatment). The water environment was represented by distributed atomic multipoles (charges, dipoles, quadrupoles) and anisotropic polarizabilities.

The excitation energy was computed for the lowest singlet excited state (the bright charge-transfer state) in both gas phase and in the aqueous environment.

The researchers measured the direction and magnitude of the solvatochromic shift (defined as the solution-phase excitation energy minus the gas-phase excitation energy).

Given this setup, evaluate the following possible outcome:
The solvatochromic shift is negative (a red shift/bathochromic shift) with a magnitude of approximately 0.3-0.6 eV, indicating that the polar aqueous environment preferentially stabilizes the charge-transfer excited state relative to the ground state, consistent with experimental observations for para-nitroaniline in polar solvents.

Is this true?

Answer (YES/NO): NO